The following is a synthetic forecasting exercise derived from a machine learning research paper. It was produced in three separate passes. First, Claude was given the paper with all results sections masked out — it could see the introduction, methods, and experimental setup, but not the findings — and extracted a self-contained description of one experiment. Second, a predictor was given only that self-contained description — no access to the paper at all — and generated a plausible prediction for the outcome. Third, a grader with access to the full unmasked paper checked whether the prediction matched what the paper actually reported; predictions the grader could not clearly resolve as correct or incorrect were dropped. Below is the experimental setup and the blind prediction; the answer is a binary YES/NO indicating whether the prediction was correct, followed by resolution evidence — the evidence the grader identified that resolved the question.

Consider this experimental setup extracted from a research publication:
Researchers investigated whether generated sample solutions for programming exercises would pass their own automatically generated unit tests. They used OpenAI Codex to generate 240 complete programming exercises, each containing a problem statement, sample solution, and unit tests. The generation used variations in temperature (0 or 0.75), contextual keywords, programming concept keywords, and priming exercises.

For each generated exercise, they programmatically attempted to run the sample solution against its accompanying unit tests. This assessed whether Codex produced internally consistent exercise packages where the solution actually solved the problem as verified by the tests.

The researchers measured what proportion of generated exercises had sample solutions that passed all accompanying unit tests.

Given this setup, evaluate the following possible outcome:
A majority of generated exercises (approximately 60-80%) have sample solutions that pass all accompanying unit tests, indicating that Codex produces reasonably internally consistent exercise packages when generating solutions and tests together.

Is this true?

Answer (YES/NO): NO